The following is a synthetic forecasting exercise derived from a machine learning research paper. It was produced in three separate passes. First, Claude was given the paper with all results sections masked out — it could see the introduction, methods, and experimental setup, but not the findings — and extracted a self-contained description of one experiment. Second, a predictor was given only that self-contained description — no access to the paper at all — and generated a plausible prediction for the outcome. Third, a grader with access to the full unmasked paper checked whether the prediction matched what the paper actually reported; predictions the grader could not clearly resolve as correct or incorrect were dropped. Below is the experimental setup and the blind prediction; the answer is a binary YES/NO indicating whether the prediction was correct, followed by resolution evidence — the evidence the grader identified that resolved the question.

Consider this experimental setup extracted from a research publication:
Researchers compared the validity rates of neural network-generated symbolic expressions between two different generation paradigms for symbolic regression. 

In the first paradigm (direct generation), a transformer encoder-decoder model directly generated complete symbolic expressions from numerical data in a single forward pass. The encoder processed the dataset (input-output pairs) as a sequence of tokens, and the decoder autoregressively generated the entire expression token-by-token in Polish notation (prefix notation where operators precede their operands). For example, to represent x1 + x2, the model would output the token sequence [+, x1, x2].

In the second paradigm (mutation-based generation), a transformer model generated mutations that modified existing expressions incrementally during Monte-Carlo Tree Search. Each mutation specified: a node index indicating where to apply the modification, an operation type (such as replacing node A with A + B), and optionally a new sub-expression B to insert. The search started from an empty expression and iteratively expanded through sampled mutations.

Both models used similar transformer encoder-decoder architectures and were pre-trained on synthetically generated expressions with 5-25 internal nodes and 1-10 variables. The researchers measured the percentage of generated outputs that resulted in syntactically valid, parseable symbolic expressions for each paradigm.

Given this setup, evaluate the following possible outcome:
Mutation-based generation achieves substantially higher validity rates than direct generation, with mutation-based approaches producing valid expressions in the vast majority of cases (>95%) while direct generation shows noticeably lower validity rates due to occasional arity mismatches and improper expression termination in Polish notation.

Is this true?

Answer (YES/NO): NO